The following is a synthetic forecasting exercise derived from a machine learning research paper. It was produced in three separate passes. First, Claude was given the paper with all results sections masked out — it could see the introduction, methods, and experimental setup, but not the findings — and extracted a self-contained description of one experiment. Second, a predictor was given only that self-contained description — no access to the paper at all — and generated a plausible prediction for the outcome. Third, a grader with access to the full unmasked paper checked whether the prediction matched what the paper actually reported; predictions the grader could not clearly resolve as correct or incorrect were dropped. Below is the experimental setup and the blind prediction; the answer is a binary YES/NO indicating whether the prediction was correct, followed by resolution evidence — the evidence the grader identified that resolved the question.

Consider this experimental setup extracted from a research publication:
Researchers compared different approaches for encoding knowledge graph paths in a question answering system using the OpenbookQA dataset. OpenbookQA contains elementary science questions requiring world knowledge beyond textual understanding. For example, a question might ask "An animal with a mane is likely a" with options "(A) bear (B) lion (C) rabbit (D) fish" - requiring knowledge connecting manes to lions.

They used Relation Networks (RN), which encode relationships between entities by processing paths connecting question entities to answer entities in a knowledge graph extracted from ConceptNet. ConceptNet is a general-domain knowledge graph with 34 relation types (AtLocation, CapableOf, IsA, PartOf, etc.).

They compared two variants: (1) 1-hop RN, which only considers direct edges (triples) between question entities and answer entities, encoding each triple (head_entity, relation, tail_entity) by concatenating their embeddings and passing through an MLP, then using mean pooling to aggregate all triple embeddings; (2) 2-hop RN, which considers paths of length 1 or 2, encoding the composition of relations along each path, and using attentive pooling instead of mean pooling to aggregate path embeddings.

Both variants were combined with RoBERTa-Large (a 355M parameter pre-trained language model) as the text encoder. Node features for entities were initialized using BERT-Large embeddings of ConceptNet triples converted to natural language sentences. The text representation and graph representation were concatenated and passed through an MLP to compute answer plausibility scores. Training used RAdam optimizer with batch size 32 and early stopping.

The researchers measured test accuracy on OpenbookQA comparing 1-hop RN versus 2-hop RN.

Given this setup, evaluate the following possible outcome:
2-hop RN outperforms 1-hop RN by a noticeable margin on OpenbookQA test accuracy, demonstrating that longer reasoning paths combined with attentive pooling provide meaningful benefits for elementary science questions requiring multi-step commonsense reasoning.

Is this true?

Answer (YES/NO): YES